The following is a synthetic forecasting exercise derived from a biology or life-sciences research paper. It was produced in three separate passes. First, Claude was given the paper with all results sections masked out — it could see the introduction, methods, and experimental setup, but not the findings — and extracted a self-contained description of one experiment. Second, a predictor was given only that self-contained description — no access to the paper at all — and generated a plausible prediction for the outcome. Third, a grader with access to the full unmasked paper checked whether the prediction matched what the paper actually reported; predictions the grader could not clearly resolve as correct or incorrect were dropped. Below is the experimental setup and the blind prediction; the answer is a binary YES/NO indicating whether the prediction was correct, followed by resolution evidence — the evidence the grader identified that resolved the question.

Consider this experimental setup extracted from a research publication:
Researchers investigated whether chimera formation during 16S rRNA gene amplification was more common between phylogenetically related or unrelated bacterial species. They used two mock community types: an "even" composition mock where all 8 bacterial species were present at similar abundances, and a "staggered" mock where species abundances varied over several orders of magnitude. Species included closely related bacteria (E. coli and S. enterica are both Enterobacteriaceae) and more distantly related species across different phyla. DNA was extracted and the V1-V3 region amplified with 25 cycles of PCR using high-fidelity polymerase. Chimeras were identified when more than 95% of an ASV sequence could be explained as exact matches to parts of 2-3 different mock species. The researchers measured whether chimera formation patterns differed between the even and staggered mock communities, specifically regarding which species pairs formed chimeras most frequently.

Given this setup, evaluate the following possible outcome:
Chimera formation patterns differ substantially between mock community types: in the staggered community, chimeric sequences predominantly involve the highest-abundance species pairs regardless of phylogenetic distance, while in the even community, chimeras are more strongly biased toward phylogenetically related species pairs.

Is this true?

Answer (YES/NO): YES